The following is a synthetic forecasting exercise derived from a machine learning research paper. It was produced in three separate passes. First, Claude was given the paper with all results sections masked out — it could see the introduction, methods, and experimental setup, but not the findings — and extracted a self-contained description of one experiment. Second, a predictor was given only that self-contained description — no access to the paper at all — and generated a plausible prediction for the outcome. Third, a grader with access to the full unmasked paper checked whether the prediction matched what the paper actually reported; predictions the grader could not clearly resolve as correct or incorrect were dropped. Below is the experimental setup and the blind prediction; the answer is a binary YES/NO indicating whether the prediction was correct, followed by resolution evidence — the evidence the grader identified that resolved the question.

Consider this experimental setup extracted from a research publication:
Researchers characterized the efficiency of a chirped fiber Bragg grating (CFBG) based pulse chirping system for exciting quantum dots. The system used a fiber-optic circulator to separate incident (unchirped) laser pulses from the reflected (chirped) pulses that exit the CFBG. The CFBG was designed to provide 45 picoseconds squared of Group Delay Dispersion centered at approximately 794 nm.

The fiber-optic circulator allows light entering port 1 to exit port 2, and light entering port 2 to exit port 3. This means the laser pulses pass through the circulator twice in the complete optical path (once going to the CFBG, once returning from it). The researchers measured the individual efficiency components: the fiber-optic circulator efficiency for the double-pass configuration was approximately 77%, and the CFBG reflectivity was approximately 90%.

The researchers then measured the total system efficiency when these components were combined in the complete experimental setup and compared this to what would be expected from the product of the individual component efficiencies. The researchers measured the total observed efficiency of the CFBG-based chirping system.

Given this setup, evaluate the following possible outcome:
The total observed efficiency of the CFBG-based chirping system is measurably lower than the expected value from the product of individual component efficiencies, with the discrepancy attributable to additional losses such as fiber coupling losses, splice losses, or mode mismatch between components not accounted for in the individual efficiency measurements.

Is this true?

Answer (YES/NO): YES